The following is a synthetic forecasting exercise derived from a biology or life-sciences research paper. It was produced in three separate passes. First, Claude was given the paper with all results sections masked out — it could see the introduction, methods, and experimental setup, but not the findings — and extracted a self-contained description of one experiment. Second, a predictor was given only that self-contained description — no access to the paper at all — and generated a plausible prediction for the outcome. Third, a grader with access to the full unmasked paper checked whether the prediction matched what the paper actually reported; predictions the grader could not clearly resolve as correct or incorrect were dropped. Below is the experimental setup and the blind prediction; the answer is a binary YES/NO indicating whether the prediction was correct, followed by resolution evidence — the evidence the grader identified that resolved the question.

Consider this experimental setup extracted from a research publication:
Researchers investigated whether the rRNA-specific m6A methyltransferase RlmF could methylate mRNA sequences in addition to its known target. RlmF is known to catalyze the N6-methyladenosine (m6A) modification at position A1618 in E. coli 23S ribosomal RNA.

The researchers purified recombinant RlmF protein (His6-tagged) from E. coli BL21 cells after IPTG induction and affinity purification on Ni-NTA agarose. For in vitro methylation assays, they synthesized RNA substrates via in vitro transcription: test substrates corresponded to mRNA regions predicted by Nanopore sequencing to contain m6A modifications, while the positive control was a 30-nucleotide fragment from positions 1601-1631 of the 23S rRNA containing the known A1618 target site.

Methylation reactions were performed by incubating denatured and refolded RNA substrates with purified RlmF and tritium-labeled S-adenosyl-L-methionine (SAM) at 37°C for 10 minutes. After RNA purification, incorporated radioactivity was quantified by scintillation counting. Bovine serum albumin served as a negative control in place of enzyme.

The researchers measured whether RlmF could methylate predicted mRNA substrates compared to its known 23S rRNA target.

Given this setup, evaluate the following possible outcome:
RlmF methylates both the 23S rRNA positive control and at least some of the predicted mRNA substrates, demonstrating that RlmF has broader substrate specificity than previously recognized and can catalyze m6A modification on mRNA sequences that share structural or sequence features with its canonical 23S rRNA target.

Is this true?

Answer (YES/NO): YES